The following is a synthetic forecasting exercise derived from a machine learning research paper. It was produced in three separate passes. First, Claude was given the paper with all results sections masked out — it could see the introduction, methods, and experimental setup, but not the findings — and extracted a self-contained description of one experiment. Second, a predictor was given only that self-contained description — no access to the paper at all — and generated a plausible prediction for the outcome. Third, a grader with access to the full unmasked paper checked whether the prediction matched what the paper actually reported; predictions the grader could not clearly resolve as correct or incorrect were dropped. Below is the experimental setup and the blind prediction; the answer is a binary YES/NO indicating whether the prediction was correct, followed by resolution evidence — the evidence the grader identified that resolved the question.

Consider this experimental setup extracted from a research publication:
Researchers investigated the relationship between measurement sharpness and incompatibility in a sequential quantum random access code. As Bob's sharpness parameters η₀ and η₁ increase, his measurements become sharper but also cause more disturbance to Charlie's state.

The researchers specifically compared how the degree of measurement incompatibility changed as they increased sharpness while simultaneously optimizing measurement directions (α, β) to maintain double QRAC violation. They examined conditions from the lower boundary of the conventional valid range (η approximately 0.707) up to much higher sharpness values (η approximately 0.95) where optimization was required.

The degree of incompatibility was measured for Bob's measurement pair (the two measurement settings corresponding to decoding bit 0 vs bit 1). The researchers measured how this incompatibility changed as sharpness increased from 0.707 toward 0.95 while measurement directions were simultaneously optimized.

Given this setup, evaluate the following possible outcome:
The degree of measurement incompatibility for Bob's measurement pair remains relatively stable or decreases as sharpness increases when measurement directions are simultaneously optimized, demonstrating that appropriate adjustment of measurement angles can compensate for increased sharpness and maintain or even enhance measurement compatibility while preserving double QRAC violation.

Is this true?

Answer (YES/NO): YES